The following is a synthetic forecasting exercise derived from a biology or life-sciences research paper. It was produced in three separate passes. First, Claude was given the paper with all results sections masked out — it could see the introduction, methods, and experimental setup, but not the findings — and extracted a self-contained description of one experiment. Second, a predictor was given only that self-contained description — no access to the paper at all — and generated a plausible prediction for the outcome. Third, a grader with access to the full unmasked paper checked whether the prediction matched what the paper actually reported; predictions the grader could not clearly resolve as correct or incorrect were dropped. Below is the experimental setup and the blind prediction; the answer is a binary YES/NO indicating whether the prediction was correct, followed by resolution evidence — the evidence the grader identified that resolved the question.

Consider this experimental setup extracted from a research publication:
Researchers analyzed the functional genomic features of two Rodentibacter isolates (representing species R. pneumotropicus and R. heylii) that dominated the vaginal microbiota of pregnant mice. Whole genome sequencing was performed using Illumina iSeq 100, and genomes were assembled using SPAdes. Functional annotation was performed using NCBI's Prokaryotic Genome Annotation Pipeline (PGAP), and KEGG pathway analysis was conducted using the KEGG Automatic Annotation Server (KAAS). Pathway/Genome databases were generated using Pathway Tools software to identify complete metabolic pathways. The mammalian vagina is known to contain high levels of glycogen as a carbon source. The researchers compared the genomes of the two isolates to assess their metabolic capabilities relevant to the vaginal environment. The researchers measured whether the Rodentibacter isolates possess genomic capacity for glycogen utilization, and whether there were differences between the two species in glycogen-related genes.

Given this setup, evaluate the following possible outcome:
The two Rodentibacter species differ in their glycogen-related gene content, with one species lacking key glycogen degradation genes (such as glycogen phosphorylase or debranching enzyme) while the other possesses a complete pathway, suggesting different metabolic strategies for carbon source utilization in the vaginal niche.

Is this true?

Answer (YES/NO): NO